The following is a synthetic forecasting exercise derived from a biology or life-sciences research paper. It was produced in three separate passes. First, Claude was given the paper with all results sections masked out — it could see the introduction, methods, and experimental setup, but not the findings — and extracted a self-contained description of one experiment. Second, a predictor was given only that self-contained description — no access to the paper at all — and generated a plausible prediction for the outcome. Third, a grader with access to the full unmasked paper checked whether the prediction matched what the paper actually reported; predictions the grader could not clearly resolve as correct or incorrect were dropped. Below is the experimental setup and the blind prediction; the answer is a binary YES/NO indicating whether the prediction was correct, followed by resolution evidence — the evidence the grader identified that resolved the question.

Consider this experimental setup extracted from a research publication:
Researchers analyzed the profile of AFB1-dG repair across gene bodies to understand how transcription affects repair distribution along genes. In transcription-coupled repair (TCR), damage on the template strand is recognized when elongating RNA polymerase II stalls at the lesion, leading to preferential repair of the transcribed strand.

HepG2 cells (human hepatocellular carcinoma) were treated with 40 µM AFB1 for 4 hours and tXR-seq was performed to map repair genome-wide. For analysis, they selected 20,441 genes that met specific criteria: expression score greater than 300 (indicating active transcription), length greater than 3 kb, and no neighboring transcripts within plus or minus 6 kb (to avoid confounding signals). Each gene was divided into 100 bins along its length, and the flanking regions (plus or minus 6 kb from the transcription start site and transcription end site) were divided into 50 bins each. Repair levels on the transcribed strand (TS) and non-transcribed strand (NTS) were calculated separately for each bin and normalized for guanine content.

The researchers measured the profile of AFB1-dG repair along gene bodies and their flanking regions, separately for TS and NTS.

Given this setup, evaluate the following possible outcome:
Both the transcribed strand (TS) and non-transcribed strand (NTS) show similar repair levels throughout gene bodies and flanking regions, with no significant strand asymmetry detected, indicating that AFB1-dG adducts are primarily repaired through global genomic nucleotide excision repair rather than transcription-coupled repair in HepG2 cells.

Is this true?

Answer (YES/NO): NO